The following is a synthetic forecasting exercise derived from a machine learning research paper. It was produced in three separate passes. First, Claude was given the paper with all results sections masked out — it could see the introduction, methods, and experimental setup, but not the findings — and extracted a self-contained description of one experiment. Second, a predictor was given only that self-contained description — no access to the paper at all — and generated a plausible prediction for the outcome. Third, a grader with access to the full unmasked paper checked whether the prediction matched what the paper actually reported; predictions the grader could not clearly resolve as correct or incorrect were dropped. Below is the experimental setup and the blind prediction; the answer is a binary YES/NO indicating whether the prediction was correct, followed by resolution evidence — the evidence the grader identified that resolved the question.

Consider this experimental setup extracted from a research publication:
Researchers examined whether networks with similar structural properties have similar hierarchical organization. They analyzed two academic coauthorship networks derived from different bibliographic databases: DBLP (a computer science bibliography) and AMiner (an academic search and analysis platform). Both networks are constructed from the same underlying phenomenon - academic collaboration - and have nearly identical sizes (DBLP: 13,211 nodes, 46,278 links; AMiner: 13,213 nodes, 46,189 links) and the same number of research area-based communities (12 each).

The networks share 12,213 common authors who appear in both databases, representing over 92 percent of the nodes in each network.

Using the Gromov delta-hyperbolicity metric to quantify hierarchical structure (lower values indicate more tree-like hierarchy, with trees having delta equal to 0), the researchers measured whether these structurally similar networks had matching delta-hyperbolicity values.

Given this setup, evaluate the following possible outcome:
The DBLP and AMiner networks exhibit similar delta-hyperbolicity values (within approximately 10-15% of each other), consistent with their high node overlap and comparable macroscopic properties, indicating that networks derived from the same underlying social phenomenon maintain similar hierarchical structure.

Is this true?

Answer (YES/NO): NO